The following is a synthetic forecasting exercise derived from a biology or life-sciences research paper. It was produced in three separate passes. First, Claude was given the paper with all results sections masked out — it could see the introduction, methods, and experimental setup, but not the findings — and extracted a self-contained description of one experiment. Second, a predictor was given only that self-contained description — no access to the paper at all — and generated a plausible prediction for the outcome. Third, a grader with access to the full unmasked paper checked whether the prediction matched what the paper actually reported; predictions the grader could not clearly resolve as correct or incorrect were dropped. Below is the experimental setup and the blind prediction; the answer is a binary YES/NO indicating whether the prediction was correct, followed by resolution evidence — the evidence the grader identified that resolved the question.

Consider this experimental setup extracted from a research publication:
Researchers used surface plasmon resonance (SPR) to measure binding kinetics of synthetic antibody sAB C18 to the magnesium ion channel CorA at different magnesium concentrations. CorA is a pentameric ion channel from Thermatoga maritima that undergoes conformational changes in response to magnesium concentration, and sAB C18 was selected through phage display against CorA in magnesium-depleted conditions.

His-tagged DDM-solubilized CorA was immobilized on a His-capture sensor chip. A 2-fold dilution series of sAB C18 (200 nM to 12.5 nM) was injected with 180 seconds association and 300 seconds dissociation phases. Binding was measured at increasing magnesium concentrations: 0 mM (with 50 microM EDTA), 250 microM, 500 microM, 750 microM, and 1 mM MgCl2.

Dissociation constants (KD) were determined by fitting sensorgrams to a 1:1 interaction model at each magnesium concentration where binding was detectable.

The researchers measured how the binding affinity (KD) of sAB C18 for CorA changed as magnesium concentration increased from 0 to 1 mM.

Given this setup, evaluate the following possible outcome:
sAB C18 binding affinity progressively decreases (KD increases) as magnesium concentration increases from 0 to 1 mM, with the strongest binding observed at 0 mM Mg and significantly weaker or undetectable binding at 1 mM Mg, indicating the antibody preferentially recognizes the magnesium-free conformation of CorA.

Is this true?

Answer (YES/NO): YES